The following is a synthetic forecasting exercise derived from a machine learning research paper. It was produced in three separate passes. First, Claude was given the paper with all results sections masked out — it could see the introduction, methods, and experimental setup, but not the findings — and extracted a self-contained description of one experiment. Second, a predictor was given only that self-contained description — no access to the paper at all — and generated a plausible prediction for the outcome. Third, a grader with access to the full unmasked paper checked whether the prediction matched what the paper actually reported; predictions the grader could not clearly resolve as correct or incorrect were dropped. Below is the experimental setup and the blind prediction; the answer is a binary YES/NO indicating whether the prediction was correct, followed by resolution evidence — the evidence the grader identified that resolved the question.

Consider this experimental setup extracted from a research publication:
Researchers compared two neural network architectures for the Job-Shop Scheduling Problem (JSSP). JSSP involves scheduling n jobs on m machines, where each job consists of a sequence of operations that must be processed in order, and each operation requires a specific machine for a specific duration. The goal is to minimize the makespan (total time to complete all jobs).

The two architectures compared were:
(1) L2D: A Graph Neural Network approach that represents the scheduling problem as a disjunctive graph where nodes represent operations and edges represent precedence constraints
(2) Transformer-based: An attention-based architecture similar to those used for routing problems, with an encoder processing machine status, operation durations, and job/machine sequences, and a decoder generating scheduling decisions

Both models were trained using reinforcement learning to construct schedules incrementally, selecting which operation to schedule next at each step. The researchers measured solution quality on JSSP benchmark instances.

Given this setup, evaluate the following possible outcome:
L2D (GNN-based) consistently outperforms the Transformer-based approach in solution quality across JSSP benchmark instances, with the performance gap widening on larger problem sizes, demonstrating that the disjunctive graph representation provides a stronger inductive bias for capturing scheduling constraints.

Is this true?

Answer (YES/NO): NO